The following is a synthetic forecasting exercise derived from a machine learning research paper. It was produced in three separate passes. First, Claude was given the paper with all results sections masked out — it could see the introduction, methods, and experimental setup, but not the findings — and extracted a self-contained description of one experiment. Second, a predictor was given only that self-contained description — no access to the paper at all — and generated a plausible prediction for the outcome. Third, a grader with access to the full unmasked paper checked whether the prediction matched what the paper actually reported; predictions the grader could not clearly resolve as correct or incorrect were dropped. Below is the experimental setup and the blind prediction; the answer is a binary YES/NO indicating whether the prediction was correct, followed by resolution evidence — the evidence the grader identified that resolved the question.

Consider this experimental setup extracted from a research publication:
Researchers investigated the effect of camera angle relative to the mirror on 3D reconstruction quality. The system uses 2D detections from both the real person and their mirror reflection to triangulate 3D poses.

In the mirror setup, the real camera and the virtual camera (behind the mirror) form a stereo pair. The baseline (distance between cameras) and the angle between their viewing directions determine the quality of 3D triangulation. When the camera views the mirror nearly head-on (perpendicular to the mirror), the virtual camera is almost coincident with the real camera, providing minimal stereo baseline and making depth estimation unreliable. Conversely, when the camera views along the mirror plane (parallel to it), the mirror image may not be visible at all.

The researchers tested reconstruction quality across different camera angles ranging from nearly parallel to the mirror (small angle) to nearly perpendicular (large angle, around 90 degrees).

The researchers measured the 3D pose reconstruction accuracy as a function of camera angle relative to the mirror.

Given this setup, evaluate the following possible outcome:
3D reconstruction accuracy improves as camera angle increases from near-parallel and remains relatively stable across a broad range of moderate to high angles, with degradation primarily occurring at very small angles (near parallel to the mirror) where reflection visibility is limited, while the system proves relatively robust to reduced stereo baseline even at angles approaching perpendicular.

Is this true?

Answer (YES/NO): NO